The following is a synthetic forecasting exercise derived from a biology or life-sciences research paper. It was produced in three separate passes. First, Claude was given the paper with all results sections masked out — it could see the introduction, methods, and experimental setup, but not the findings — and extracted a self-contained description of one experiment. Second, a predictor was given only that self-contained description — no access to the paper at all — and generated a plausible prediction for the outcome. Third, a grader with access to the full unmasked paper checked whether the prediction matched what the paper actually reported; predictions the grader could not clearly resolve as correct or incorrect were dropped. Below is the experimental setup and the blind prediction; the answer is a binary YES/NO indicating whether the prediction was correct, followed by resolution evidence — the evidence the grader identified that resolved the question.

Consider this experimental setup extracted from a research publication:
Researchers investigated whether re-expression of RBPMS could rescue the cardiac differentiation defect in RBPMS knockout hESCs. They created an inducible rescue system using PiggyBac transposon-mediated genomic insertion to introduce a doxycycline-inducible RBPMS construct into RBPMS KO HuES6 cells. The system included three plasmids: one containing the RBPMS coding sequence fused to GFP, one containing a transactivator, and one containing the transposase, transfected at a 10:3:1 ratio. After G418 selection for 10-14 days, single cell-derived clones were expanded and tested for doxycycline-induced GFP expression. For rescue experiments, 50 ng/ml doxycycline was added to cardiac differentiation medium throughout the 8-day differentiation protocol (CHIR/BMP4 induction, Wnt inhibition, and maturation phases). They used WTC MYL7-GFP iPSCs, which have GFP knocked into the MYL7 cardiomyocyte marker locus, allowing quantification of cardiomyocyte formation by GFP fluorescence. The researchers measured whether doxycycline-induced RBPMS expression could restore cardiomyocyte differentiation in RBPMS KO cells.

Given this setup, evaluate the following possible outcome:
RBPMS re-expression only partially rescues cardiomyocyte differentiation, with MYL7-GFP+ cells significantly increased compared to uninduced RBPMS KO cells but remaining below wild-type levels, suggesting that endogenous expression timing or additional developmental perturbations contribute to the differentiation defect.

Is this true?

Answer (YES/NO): NO